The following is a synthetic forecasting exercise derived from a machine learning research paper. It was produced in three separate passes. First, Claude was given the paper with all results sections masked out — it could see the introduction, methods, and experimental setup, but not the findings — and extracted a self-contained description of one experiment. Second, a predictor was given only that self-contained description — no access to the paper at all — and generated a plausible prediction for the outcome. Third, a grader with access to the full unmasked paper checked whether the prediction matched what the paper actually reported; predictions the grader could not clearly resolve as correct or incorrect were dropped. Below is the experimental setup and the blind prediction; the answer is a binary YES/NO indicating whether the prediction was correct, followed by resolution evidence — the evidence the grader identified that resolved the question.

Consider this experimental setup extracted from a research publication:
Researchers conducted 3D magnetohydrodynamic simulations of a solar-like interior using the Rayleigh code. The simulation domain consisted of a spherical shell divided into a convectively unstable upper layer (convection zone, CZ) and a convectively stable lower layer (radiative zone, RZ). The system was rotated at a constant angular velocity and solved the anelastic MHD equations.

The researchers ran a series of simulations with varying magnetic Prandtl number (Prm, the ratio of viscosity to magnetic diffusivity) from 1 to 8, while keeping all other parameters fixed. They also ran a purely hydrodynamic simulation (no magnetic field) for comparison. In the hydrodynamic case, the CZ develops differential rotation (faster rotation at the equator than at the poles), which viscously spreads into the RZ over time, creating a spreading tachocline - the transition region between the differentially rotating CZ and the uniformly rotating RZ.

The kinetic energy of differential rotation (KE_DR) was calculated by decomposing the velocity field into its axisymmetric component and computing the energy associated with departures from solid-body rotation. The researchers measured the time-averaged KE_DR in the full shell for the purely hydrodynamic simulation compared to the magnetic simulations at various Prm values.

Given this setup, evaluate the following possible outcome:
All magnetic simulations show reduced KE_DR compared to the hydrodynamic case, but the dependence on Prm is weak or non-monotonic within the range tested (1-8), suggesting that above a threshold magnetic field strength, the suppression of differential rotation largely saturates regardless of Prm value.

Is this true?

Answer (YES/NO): NO